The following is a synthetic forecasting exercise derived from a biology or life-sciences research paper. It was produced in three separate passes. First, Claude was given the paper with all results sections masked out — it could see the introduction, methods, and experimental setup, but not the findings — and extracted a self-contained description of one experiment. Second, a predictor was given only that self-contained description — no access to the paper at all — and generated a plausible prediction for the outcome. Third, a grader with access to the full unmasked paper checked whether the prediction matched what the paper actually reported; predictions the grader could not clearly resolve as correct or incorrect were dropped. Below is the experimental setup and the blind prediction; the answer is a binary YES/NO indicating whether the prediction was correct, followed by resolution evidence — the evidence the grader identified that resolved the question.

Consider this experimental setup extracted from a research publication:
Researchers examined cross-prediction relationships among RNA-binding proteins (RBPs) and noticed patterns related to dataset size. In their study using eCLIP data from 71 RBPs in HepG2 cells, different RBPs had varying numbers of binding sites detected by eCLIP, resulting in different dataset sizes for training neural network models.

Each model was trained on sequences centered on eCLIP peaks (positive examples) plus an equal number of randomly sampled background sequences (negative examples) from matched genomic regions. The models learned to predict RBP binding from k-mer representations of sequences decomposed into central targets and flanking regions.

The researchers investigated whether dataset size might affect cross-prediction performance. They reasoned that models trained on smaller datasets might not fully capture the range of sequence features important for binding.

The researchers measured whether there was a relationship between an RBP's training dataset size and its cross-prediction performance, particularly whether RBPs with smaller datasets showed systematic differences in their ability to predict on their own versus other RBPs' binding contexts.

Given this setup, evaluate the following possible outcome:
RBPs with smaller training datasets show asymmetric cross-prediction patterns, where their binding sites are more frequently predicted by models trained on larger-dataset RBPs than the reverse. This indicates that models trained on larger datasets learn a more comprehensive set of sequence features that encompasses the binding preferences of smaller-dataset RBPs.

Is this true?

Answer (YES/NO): NO